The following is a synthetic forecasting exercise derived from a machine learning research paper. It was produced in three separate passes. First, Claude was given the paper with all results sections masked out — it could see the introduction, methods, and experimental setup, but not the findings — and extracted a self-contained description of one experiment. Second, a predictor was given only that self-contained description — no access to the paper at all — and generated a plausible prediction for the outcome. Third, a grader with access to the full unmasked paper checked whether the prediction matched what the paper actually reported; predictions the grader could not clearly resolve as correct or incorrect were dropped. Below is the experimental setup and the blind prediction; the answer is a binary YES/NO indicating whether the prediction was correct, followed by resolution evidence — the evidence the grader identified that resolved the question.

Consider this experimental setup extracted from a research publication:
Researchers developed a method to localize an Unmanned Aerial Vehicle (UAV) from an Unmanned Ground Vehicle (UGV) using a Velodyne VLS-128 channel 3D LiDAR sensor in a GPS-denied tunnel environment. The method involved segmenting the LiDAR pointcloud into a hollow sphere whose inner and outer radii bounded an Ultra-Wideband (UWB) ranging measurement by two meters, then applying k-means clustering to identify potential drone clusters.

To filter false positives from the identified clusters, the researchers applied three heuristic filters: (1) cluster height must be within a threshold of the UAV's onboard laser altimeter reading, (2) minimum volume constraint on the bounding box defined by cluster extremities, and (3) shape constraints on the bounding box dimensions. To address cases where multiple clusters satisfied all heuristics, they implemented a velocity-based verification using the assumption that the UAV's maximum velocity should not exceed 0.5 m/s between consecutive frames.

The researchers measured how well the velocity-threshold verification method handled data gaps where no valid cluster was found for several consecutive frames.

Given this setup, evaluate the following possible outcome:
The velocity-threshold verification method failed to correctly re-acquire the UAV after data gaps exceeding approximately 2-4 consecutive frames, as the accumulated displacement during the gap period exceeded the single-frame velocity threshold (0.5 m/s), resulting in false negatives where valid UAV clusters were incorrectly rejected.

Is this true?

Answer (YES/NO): NO